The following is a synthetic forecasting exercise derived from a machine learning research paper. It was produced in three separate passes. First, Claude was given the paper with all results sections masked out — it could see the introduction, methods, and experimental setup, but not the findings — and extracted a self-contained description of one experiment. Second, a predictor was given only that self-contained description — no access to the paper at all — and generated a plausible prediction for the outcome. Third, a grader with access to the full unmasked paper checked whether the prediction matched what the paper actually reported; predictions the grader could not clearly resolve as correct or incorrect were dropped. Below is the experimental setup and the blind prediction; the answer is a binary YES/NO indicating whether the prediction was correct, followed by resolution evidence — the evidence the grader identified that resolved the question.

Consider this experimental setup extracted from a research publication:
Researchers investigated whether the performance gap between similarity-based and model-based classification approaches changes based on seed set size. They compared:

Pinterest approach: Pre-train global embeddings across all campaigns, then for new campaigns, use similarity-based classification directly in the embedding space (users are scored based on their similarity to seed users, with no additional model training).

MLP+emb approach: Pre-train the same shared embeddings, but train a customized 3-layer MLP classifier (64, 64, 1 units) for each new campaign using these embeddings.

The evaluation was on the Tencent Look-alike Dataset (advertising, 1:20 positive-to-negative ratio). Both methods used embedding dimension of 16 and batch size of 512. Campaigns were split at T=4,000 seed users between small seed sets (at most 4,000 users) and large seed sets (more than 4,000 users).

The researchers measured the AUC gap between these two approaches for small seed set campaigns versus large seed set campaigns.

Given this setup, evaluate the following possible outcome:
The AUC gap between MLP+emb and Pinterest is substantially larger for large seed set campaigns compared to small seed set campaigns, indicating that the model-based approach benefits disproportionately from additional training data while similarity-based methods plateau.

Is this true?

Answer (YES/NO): NO